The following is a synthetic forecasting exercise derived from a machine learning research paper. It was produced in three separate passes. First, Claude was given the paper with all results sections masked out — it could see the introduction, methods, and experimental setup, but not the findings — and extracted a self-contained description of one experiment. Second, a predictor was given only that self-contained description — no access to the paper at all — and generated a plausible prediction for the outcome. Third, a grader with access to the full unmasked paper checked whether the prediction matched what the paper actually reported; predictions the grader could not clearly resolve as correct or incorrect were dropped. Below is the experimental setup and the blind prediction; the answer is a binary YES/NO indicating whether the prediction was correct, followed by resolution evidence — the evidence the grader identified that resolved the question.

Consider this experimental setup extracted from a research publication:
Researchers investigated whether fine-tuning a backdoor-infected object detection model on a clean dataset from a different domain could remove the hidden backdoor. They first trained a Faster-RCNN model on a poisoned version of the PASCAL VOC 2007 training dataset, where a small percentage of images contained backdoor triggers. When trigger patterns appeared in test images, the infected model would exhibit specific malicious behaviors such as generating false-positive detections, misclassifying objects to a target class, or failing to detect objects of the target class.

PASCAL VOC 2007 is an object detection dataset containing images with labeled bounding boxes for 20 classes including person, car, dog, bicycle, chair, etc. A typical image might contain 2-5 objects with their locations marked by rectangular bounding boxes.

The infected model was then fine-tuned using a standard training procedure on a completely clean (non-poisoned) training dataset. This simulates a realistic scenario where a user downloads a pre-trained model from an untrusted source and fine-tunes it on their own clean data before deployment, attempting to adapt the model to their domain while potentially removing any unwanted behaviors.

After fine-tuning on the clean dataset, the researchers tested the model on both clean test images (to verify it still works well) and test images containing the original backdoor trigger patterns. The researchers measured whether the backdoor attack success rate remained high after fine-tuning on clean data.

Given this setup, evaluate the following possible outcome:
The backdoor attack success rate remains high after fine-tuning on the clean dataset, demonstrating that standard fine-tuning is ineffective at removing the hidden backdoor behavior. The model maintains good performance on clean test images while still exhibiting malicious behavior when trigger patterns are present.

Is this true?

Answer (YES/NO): NO